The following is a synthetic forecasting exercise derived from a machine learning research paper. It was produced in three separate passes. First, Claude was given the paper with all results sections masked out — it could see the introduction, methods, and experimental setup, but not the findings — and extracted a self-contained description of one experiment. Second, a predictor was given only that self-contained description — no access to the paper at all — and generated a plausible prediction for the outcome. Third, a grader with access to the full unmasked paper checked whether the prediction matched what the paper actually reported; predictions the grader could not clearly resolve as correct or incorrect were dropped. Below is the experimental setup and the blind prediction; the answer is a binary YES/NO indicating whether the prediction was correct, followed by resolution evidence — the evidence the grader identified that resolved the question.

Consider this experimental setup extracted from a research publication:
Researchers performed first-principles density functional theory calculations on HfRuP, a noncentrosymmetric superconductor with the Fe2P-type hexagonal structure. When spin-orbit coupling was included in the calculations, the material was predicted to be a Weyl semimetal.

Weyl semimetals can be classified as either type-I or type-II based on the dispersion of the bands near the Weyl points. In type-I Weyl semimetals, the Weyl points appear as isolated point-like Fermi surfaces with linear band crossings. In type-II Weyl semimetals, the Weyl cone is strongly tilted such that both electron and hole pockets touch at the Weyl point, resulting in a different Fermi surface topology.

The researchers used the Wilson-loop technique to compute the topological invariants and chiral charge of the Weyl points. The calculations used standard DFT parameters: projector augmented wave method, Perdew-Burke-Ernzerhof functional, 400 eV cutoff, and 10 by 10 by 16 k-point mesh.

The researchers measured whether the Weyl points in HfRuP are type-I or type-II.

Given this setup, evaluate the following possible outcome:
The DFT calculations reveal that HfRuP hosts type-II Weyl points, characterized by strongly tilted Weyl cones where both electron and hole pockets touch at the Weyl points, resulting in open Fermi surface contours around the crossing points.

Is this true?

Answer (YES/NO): YES